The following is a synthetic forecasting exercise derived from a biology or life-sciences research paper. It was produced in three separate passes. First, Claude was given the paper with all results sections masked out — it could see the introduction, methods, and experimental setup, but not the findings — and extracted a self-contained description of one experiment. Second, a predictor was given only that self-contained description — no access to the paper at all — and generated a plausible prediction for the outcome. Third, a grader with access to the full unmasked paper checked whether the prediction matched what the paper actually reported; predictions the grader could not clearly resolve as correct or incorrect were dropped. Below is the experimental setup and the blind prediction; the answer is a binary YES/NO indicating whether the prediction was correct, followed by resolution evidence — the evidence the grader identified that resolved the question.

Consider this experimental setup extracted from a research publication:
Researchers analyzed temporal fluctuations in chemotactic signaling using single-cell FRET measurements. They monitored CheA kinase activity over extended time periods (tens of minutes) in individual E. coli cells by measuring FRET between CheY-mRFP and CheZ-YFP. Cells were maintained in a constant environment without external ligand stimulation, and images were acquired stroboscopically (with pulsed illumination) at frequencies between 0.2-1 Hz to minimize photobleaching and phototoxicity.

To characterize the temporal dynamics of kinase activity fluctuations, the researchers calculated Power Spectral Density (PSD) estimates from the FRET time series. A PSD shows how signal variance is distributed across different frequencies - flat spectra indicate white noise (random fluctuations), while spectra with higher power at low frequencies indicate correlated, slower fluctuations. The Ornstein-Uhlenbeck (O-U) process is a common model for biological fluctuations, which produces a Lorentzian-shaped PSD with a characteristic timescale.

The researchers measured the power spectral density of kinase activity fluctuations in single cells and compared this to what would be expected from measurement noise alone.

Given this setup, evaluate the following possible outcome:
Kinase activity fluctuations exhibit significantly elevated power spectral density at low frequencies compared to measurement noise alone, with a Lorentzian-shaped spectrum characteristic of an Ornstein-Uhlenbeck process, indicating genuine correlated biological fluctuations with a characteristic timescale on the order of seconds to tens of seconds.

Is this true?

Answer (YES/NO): YES